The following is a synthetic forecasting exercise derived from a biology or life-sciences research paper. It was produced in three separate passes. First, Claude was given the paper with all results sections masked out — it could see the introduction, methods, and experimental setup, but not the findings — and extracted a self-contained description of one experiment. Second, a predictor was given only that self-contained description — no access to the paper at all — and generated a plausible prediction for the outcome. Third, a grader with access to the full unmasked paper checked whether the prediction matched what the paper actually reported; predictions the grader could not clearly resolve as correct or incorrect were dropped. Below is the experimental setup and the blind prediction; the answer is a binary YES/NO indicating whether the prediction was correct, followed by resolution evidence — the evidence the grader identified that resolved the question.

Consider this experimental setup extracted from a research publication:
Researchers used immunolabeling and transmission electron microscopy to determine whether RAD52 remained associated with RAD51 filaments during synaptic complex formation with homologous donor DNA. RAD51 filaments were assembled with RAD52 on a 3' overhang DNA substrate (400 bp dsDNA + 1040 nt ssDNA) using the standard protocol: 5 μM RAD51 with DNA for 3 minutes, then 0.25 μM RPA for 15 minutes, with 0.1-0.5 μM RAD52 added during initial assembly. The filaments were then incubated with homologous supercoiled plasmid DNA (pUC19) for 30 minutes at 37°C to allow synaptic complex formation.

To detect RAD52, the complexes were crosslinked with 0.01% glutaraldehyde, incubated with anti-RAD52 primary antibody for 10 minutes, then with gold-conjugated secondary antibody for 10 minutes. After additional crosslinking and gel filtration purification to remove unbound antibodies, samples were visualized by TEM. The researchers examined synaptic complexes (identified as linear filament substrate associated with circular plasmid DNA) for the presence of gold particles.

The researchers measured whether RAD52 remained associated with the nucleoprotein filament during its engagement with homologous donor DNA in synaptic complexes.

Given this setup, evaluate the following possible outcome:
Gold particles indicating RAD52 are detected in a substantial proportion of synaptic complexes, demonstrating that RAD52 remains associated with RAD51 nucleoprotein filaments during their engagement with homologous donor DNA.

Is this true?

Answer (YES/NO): YES